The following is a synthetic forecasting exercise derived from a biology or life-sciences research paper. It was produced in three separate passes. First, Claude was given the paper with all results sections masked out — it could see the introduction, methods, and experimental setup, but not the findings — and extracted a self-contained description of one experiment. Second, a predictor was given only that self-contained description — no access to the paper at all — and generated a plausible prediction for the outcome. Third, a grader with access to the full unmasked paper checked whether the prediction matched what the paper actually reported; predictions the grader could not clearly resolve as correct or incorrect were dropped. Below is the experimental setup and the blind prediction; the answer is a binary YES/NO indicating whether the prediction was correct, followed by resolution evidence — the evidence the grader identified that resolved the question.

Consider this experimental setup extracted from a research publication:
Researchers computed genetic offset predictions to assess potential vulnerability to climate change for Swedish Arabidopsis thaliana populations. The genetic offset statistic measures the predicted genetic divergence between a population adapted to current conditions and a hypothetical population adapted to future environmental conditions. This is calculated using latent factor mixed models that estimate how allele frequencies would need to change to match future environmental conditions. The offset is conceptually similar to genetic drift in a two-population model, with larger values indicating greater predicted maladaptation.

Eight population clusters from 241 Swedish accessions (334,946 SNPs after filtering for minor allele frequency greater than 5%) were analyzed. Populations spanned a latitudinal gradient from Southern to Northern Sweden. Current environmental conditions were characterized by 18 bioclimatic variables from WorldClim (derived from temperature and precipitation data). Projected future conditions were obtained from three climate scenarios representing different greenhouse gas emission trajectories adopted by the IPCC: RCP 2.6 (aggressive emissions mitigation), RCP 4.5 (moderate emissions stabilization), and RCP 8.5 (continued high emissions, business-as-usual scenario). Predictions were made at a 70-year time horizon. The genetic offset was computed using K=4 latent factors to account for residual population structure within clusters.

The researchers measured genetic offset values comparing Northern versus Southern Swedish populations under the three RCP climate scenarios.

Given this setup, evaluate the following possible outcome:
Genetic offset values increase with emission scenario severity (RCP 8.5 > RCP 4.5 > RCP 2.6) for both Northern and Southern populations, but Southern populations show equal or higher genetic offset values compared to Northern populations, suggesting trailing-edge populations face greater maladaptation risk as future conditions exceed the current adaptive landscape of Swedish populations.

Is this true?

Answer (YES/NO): NO